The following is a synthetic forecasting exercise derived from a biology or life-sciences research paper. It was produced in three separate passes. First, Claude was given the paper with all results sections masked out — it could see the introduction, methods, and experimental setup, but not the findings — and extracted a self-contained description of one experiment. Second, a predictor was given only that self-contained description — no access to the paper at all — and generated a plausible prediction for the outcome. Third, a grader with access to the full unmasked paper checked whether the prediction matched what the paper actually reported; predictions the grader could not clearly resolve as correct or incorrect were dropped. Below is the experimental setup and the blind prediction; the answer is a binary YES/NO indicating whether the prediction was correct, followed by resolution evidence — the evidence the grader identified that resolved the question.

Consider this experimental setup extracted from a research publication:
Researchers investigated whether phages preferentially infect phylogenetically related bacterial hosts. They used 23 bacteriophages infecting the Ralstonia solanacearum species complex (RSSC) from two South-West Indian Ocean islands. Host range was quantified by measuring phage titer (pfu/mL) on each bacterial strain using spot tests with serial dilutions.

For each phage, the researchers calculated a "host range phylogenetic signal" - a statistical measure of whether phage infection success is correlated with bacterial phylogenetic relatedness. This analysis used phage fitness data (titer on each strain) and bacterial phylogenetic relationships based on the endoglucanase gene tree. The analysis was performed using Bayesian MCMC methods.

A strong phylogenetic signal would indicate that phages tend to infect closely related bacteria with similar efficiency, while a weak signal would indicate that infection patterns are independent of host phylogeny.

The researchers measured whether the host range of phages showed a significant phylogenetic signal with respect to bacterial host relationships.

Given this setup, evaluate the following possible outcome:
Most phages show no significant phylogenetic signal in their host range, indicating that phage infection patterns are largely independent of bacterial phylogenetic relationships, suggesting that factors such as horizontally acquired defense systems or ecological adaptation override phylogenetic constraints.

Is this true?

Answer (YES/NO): NO